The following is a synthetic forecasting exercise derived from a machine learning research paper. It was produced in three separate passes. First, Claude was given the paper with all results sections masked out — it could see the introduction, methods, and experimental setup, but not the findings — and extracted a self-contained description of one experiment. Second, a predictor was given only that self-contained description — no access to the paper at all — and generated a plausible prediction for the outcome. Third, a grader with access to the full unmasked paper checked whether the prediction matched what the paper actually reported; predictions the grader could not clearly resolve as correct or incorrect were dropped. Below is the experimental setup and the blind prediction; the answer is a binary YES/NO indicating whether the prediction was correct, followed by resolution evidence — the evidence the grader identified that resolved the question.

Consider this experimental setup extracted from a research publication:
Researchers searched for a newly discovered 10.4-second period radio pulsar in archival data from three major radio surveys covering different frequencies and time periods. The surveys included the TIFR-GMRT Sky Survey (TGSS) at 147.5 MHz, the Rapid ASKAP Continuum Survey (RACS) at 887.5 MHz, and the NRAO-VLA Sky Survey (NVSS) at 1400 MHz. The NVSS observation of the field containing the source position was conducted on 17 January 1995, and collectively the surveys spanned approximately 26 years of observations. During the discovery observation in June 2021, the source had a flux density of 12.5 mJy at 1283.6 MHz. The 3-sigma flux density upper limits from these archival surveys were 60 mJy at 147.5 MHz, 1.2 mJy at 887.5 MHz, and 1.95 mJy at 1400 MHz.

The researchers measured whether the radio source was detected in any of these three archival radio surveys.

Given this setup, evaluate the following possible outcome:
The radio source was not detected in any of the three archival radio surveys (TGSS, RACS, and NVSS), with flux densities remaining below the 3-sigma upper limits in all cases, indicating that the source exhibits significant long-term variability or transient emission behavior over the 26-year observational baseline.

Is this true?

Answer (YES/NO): YES